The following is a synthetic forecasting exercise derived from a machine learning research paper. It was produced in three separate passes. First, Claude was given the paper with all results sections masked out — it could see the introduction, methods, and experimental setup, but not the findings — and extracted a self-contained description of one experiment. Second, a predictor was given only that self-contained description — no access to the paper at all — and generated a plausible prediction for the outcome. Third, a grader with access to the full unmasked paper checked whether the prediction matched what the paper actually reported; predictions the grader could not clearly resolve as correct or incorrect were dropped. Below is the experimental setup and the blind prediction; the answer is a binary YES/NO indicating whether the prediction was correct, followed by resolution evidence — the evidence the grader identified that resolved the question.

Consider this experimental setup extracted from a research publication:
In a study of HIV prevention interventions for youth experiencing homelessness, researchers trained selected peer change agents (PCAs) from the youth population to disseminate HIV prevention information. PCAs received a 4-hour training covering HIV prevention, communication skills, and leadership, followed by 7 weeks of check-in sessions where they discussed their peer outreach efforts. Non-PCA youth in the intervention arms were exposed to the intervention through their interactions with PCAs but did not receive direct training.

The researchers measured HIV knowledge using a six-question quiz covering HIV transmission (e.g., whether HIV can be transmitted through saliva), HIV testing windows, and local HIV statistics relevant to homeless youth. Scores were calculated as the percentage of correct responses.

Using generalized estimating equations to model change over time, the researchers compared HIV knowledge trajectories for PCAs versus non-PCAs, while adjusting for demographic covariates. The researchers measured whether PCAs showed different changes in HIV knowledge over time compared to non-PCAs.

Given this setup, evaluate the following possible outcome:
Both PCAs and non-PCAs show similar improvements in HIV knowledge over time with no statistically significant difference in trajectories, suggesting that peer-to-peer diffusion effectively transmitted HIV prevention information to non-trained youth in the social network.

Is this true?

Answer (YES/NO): NO